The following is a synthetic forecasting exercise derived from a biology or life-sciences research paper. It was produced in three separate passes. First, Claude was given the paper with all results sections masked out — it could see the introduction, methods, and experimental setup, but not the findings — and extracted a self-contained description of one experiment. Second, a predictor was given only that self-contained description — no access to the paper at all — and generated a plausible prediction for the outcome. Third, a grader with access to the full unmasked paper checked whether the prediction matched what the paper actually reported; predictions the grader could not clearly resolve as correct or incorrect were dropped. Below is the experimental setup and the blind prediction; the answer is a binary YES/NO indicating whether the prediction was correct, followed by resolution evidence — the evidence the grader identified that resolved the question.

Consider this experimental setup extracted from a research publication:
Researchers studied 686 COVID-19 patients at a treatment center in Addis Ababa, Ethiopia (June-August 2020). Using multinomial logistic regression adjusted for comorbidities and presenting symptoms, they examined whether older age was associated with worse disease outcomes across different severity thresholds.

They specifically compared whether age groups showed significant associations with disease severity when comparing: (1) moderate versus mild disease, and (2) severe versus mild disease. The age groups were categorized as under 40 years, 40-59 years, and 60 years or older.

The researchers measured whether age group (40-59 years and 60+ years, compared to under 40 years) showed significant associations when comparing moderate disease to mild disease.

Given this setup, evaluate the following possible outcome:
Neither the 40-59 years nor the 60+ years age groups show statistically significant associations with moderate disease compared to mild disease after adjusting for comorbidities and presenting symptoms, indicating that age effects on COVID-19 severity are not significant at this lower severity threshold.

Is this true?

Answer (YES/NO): YES